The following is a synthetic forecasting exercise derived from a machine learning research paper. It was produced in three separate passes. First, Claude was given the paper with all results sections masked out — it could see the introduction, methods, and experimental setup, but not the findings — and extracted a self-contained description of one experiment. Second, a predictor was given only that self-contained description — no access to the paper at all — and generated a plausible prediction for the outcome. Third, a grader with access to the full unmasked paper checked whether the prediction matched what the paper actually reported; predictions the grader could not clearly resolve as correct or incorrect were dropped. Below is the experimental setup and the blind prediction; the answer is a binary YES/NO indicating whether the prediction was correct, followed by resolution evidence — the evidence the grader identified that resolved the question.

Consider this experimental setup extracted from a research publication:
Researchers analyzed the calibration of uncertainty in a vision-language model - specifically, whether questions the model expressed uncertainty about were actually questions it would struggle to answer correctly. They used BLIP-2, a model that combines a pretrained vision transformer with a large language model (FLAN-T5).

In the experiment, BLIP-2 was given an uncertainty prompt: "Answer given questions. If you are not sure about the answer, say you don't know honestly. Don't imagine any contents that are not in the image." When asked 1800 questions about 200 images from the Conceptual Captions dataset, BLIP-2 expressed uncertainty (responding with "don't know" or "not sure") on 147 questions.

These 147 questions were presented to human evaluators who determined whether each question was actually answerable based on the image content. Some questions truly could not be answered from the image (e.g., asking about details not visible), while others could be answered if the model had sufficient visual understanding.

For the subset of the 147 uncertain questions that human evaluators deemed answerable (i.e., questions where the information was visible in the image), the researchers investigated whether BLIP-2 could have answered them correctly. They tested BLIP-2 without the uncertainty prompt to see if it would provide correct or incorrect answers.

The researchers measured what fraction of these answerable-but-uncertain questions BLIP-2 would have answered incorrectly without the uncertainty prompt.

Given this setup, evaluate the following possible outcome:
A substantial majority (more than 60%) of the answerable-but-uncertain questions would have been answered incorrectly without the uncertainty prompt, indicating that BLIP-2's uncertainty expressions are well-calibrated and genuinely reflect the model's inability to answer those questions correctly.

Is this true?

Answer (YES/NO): NO